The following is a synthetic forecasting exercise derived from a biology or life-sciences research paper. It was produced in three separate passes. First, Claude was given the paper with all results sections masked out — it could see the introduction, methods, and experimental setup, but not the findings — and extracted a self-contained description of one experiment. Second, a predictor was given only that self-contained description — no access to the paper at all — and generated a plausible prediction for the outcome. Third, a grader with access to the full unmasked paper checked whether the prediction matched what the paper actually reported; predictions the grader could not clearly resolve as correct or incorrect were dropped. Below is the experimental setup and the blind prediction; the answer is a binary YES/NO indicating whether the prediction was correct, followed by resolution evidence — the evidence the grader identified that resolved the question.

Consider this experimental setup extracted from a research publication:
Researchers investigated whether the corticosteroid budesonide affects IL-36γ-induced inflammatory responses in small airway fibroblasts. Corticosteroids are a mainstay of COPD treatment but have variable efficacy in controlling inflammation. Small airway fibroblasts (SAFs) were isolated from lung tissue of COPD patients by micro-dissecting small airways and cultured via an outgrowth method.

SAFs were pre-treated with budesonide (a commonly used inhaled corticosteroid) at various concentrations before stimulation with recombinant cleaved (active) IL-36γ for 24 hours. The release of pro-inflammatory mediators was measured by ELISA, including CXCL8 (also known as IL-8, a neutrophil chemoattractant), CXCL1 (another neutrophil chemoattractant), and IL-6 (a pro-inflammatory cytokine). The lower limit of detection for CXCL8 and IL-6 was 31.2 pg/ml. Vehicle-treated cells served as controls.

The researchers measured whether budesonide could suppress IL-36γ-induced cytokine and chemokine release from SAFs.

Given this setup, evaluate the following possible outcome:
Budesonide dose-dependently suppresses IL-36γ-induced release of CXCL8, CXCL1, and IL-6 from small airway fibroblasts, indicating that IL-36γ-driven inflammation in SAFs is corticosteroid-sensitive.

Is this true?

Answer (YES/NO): NO